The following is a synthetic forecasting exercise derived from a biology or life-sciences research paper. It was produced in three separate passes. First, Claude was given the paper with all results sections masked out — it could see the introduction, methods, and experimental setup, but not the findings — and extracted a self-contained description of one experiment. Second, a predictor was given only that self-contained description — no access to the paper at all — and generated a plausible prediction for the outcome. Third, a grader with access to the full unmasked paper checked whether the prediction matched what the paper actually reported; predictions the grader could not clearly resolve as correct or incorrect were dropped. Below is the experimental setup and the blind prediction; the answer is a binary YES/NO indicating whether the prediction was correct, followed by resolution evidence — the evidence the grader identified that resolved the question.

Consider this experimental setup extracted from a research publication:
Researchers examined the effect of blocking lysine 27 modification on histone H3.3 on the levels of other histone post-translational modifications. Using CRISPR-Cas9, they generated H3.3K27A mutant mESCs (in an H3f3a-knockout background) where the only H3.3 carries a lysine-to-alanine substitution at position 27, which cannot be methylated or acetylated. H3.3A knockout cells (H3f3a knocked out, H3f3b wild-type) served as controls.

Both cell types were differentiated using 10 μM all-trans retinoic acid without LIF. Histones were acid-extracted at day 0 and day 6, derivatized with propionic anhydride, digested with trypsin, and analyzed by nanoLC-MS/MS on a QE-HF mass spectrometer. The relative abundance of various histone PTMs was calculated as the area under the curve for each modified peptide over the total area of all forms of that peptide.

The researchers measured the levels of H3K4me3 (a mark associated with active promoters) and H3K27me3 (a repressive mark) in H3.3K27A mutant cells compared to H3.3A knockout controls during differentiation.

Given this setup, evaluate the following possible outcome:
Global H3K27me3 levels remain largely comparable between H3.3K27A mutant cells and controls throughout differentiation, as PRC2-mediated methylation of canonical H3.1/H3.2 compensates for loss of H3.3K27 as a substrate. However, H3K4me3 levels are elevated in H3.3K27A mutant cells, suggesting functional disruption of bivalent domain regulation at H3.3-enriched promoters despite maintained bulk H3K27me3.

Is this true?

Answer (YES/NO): NO